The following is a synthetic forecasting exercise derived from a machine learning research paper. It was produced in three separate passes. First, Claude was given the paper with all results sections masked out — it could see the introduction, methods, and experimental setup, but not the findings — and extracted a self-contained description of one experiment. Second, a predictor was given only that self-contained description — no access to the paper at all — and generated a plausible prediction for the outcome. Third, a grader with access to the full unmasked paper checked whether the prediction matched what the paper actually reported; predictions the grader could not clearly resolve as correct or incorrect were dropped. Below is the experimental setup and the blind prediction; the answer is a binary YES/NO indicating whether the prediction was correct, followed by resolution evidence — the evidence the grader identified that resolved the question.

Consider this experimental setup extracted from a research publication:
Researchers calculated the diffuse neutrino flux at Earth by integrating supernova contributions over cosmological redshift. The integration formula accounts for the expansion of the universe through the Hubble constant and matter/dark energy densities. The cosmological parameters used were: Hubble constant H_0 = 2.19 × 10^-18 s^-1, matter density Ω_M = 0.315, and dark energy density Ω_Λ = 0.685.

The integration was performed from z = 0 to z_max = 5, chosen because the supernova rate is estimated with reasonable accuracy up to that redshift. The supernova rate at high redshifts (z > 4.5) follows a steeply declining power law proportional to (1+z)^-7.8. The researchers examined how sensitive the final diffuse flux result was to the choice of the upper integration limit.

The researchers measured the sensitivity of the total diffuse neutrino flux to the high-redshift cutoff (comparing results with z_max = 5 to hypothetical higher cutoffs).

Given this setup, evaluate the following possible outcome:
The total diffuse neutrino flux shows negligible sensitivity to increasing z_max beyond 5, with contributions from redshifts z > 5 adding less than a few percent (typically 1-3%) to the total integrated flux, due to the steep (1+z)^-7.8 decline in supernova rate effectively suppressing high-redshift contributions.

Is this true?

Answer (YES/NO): YES